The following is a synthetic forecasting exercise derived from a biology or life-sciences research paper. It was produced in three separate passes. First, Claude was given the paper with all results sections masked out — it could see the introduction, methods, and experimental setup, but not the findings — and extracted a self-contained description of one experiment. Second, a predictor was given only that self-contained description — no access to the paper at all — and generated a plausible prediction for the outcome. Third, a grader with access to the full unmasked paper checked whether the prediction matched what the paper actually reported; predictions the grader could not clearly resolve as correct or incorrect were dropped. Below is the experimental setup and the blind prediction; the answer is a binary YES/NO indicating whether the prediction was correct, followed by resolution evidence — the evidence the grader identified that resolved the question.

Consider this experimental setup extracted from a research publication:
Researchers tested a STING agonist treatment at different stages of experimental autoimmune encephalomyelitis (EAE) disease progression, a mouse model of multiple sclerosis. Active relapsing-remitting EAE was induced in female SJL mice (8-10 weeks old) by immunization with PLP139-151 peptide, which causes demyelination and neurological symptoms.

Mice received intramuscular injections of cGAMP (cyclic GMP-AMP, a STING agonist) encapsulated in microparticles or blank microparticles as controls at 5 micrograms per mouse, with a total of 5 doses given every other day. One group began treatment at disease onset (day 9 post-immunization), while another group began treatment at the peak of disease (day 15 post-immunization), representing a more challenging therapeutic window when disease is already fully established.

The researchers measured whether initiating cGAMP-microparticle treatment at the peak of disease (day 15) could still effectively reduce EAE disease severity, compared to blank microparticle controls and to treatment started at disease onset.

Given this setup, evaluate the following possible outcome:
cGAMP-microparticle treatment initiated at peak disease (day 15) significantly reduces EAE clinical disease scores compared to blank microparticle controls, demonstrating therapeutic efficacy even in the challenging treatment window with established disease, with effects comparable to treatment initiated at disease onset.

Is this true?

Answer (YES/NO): YES